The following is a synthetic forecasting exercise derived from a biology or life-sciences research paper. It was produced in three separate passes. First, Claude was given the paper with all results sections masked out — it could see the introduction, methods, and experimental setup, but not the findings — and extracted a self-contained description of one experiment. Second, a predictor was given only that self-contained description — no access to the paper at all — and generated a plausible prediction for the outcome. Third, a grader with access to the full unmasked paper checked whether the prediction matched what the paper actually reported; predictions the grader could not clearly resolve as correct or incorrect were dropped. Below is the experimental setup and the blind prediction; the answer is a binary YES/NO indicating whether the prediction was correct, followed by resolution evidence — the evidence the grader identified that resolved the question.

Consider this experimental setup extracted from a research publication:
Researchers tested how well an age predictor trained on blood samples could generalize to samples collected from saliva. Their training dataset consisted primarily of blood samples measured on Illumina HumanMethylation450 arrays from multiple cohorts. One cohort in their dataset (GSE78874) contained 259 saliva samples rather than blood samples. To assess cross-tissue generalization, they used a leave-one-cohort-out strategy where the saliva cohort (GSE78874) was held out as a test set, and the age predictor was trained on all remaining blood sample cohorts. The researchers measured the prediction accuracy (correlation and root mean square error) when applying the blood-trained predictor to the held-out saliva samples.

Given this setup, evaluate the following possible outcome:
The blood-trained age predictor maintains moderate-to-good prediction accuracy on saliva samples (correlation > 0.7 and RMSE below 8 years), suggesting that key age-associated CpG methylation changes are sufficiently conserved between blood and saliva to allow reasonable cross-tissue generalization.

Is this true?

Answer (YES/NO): YES